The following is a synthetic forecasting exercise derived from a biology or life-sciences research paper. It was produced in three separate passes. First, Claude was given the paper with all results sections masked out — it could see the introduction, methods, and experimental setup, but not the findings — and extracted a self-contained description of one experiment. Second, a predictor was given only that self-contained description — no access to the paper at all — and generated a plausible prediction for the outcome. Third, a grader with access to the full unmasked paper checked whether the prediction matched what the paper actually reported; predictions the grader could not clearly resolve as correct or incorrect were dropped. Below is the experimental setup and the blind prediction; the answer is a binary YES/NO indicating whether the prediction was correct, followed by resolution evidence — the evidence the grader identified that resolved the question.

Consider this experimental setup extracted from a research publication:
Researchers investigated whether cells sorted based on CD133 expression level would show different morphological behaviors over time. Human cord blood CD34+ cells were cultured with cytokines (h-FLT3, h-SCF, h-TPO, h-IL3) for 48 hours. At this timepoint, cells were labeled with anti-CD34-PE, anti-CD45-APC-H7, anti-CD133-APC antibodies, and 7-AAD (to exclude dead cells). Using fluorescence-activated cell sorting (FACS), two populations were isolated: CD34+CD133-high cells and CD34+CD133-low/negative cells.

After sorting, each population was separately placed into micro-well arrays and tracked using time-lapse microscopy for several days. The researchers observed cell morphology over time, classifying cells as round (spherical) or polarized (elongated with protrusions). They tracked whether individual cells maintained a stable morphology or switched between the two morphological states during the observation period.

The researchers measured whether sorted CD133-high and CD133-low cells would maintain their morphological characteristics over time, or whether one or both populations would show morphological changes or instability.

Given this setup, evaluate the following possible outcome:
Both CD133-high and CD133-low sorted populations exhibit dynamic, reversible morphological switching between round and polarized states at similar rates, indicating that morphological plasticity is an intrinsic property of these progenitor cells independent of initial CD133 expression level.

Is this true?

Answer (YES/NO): NO